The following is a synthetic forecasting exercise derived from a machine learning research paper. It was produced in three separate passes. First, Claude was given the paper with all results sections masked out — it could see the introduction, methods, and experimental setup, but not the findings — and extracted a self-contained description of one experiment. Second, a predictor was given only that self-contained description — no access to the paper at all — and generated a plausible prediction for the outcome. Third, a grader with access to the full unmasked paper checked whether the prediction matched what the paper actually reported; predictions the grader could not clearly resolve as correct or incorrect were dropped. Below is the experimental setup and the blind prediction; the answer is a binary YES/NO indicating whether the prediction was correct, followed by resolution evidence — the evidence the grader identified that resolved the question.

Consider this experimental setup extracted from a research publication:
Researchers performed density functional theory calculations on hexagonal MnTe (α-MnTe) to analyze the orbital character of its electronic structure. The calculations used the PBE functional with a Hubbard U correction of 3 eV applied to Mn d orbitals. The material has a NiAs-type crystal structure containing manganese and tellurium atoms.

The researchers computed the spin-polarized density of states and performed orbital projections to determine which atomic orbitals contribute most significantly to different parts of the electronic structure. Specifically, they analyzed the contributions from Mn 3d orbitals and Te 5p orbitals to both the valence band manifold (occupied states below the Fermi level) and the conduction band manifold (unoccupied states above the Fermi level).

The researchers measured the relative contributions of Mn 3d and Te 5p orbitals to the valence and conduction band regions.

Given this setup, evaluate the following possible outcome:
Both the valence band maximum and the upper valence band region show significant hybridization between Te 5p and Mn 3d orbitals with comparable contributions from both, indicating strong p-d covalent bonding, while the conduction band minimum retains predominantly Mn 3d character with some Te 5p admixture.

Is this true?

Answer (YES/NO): NO